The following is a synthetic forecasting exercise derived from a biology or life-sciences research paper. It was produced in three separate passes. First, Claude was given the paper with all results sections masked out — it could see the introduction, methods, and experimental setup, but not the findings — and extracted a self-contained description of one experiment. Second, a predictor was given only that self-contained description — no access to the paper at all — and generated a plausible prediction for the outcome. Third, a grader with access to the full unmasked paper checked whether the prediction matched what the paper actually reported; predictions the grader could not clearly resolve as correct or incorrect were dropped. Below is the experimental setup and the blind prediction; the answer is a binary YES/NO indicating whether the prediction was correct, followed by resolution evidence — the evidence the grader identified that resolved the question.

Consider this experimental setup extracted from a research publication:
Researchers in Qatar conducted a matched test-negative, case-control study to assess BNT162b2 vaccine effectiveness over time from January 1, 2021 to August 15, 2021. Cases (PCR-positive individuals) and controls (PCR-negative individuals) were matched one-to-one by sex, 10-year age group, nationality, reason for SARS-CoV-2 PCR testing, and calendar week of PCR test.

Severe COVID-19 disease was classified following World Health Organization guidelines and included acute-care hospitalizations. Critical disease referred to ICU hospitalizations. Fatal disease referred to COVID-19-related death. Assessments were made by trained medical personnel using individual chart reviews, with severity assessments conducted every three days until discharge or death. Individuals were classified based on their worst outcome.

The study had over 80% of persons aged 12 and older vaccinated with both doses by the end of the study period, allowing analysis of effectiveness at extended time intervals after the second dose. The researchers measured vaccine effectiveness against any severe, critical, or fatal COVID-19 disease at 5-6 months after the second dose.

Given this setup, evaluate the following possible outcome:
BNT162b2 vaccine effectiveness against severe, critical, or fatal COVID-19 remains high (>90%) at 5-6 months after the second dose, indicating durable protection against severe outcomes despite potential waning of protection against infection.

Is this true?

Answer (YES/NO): YES